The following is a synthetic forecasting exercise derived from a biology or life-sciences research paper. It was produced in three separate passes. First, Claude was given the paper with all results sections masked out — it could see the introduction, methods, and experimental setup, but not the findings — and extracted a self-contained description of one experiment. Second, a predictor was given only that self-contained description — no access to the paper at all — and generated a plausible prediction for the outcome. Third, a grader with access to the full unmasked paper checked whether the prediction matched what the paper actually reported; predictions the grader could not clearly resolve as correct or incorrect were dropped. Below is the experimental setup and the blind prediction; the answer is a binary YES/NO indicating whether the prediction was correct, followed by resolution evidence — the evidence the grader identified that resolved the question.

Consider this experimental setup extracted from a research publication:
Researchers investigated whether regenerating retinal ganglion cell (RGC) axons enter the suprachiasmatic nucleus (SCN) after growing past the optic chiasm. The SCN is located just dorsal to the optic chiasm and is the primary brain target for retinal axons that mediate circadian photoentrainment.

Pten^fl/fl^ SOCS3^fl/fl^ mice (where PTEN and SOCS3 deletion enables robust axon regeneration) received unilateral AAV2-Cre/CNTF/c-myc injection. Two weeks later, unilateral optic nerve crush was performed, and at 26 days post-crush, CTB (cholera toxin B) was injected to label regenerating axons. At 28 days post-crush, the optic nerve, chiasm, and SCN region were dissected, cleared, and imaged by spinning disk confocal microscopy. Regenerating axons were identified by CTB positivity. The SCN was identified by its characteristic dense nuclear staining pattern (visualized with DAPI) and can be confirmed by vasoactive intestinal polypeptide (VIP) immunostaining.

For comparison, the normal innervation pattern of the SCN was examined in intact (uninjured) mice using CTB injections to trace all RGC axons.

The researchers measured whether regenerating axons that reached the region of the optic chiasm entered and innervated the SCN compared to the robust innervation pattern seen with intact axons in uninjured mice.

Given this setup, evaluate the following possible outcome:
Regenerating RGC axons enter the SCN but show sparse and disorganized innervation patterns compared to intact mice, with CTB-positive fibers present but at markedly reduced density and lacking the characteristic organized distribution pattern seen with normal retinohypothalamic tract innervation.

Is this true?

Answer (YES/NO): NO